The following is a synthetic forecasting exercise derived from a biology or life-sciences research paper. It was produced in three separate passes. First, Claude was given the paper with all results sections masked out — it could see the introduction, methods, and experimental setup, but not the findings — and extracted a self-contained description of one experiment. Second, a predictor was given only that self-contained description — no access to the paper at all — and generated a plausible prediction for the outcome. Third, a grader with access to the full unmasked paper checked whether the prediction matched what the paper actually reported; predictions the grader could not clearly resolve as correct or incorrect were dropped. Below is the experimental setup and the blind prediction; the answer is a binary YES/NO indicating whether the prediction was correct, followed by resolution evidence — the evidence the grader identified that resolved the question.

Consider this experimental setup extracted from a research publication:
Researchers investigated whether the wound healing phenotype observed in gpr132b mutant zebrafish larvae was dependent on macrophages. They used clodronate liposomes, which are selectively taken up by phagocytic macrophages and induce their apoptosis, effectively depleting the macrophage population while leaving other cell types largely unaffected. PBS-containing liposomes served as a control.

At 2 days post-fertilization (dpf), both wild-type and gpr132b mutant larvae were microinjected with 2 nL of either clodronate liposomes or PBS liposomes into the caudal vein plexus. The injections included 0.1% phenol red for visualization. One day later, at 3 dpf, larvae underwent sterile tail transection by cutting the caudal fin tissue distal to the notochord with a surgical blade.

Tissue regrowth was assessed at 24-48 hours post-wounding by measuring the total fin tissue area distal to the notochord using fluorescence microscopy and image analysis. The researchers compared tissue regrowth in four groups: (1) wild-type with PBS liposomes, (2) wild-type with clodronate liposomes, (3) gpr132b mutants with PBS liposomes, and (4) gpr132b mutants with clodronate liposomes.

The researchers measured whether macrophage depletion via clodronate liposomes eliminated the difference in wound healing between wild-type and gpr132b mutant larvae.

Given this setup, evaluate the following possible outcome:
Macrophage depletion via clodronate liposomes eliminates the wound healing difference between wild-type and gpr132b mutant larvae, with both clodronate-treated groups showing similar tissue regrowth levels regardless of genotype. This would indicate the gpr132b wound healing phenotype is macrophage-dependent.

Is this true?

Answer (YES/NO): NO